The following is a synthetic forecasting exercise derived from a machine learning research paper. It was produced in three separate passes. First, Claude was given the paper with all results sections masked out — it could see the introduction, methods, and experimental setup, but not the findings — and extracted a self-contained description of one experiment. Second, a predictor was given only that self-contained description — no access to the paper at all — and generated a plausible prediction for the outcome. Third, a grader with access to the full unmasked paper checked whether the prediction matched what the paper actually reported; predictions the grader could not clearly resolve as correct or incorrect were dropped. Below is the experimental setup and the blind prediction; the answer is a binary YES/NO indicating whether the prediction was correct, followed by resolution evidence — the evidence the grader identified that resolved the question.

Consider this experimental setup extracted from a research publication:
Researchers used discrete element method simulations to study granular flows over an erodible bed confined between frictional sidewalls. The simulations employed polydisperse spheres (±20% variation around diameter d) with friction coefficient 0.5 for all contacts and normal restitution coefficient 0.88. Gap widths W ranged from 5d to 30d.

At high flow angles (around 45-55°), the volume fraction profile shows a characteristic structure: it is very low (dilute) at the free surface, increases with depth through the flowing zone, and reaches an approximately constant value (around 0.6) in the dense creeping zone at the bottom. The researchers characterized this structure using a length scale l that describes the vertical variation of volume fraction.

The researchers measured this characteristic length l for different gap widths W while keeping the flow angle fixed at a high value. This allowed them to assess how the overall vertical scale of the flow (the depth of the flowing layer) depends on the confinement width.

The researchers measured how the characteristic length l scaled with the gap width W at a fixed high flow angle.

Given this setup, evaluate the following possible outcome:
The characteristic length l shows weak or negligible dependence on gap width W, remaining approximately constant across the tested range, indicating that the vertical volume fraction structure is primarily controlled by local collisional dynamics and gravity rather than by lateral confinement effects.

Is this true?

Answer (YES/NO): NO